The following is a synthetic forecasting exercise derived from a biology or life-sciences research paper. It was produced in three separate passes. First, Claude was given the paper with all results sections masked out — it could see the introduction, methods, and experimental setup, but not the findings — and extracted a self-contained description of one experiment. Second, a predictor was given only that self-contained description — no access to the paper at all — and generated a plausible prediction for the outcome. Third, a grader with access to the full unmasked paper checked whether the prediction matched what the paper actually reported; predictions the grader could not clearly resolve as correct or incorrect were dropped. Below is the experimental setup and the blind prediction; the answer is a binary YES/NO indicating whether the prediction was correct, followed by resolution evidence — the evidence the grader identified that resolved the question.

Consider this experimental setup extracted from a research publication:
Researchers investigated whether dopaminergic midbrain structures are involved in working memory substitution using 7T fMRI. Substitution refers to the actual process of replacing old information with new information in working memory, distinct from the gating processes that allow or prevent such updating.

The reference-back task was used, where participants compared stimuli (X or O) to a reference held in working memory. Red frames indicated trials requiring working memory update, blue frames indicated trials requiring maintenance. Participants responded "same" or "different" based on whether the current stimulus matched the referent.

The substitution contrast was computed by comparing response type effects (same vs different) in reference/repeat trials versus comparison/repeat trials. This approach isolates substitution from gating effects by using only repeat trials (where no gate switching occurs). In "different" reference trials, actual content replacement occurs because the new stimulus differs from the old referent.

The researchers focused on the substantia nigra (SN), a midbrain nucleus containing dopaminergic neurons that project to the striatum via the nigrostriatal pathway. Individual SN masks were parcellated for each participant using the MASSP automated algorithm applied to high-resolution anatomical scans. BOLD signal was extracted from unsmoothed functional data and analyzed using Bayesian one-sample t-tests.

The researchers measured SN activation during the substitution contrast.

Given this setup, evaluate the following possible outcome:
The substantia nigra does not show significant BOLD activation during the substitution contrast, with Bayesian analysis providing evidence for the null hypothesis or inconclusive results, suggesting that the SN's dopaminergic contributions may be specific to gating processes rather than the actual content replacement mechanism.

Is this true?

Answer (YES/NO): NO